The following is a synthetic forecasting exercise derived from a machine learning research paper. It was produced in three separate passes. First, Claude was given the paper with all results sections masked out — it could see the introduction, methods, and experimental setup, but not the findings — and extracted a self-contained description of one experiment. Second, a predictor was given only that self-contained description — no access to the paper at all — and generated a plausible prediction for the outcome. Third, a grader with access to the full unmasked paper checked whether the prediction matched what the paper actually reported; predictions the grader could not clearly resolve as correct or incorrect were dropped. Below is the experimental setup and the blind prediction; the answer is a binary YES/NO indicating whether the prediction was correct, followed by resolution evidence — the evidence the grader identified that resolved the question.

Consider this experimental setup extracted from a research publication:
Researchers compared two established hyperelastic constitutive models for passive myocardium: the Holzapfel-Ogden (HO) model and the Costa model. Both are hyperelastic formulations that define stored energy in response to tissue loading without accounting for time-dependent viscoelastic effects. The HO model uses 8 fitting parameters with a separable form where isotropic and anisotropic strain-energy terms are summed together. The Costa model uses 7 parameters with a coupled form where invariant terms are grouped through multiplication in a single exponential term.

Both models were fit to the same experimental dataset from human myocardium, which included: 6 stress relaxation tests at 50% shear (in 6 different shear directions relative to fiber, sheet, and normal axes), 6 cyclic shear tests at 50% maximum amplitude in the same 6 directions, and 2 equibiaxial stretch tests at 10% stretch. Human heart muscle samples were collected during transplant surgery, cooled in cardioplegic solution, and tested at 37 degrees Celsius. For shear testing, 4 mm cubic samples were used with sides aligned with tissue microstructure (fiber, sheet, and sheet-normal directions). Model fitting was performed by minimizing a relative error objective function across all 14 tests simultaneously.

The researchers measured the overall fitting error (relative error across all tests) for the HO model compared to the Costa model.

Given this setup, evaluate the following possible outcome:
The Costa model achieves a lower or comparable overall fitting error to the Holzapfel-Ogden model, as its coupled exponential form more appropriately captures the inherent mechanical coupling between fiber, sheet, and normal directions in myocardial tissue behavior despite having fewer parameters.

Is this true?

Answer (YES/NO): NO